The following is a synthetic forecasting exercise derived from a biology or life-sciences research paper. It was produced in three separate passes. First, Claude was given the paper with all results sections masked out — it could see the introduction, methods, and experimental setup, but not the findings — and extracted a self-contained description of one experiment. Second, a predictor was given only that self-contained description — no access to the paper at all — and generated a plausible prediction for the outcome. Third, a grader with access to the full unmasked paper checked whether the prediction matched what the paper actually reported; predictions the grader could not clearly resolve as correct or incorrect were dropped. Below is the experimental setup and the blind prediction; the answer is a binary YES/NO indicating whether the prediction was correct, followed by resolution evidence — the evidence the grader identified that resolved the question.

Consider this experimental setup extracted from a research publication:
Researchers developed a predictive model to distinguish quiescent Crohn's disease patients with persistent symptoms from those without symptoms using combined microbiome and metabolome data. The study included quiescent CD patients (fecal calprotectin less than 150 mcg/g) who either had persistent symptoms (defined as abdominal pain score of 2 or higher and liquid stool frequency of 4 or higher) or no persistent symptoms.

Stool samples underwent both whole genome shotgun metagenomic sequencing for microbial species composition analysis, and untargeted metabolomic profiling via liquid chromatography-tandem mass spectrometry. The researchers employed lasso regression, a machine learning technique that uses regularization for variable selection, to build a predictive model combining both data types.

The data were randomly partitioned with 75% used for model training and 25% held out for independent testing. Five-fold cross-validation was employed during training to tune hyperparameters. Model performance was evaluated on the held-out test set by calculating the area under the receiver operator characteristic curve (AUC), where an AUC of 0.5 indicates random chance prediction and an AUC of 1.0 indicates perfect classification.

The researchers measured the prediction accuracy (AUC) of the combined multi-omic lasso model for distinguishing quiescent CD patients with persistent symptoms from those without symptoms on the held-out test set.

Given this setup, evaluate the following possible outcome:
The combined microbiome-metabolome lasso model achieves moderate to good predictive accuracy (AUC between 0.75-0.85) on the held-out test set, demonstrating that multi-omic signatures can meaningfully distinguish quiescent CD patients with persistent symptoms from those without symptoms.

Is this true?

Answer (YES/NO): YES